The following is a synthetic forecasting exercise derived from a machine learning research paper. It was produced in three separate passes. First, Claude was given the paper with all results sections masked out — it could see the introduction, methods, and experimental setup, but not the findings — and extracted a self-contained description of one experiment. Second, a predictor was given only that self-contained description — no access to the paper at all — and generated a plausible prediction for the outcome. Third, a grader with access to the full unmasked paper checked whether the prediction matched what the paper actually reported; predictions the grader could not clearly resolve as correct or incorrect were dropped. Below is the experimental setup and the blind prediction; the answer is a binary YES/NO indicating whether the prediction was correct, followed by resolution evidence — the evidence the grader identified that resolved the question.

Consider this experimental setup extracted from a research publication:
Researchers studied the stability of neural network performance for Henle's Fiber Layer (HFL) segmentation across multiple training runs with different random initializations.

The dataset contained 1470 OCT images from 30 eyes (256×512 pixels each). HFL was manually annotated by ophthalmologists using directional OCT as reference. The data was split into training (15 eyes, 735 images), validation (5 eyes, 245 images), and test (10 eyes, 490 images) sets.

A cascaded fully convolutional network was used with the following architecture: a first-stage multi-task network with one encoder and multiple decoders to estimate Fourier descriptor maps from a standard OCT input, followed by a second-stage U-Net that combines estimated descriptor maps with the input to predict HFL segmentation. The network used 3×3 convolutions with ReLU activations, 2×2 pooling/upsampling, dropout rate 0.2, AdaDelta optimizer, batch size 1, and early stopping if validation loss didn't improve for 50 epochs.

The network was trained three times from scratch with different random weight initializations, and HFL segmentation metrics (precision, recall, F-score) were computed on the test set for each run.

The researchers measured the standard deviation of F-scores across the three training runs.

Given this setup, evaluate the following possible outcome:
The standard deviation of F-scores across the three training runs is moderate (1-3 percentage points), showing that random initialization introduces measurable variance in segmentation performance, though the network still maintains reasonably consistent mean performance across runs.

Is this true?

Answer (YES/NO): NO